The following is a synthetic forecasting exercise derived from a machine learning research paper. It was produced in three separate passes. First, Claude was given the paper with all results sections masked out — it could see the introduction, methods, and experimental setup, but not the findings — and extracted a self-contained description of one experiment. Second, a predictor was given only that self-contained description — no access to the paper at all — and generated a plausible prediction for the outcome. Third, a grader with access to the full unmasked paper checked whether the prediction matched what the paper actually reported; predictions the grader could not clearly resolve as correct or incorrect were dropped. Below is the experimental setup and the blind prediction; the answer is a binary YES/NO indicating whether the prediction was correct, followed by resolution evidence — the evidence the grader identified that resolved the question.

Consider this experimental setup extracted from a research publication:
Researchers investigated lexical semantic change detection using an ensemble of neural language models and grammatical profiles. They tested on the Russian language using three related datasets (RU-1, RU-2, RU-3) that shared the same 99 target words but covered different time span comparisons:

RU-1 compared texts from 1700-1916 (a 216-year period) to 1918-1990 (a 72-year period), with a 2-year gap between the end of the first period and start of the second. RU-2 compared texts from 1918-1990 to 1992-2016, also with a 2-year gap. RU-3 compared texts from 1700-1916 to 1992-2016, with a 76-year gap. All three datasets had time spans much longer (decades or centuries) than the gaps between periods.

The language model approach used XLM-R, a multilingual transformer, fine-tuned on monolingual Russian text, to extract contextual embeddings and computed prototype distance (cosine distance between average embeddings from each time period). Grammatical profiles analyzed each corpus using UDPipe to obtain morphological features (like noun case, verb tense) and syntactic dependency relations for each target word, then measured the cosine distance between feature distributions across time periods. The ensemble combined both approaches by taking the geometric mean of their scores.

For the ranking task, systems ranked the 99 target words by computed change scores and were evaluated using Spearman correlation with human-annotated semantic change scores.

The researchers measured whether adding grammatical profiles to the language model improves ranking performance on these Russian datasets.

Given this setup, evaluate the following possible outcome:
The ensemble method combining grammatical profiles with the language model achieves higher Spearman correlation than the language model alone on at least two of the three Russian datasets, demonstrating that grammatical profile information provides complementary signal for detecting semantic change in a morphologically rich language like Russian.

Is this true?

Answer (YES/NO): NO